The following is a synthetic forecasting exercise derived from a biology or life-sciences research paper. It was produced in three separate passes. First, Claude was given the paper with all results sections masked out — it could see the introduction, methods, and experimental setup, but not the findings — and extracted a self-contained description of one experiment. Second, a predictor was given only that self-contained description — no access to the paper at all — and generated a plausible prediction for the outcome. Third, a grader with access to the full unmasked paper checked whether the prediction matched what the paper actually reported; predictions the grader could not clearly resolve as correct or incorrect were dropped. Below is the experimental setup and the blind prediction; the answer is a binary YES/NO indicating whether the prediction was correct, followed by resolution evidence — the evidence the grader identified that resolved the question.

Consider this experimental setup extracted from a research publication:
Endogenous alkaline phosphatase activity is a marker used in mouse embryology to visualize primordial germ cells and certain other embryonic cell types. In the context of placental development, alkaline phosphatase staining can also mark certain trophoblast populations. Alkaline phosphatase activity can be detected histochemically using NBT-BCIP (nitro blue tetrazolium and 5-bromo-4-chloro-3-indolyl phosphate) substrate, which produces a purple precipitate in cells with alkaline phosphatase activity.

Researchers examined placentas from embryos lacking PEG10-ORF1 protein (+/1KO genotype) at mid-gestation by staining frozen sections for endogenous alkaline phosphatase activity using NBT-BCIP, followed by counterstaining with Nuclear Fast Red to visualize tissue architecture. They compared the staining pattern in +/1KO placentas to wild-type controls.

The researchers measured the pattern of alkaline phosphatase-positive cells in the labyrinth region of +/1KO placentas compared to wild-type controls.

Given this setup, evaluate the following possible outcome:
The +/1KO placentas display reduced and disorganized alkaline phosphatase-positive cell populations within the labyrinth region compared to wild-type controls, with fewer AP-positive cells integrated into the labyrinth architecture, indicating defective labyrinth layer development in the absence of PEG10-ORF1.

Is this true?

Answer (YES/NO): YES